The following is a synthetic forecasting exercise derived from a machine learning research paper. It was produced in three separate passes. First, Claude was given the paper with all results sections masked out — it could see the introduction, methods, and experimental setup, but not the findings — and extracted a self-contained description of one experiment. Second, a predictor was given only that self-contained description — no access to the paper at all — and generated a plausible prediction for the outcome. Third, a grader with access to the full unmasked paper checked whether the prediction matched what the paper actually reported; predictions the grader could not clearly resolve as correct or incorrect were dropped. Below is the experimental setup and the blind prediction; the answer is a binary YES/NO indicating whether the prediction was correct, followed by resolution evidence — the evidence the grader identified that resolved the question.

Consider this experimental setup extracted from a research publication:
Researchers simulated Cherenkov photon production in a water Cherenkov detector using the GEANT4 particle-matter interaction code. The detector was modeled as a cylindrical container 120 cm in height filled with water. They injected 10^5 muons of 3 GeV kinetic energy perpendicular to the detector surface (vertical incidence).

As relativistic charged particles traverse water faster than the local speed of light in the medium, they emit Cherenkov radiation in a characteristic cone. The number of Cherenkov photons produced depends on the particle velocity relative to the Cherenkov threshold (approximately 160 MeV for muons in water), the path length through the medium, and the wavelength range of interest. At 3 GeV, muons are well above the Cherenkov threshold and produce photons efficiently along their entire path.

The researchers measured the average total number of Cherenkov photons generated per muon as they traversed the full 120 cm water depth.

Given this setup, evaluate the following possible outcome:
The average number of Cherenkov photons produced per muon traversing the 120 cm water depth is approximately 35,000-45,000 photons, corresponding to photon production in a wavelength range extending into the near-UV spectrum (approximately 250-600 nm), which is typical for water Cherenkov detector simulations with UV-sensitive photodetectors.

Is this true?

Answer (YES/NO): NO